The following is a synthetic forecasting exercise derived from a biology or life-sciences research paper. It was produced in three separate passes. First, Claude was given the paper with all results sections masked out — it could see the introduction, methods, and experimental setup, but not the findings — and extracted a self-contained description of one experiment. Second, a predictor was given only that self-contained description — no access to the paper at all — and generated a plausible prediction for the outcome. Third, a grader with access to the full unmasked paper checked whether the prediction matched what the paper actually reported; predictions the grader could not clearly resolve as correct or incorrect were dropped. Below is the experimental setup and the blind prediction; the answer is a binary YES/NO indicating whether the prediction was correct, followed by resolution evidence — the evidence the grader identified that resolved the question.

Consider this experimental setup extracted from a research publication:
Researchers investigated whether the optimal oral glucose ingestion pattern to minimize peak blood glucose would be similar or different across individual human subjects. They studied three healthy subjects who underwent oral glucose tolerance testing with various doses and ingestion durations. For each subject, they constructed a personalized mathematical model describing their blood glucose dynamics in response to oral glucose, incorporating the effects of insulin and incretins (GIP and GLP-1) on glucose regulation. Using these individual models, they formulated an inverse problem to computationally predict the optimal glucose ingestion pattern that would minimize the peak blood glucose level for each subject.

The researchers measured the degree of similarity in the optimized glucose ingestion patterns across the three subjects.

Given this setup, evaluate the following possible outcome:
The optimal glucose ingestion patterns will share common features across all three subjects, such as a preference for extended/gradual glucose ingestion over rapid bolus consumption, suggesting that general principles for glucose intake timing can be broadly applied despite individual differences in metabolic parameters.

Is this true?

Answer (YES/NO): NO